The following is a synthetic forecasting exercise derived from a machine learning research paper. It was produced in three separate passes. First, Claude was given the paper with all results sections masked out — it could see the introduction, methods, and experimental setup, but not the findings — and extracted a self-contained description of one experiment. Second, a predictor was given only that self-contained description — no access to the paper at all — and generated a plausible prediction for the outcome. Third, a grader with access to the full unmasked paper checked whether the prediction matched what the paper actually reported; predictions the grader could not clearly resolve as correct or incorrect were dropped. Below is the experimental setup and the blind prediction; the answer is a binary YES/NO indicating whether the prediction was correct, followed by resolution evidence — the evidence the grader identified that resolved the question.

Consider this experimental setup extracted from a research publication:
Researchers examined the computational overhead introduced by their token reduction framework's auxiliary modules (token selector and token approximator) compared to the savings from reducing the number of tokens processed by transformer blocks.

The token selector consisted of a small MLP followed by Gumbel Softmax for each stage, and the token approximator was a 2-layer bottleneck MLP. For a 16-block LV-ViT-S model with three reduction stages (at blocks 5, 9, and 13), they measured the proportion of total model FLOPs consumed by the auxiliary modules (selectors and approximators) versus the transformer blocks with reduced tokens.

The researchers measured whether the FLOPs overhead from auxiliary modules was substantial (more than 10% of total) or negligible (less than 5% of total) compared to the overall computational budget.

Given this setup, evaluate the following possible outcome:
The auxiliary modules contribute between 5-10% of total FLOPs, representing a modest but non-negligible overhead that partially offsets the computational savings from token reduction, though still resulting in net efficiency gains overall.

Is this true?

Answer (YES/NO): NO